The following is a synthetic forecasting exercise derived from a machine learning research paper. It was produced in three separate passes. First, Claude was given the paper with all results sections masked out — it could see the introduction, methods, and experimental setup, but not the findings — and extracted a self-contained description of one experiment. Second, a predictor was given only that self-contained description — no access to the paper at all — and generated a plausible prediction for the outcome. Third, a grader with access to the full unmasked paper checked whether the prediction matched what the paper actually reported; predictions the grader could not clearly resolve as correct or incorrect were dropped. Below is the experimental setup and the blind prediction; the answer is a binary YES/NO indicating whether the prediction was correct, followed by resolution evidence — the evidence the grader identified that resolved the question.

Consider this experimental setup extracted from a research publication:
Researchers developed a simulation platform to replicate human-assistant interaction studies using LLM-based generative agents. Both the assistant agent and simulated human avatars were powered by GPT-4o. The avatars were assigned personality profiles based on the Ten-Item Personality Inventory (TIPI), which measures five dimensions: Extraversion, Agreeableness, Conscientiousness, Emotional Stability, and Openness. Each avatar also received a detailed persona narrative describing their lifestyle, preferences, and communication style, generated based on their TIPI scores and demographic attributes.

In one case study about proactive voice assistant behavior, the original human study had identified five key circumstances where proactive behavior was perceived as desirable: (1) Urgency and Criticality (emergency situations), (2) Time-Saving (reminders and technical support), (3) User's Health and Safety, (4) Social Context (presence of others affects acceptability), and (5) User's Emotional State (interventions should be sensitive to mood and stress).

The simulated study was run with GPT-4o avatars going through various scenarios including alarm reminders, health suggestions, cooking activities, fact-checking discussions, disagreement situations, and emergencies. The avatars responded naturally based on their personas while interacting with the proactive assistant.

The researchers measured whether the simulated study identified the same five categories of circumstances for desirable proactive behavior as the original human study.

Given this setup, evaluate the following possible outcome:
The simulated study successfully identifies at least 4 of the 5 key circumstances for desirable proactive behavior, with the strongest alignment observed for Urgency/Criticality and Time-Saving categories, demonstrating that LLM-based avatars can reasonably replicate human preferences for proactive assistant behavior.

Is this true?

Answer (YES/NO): NO